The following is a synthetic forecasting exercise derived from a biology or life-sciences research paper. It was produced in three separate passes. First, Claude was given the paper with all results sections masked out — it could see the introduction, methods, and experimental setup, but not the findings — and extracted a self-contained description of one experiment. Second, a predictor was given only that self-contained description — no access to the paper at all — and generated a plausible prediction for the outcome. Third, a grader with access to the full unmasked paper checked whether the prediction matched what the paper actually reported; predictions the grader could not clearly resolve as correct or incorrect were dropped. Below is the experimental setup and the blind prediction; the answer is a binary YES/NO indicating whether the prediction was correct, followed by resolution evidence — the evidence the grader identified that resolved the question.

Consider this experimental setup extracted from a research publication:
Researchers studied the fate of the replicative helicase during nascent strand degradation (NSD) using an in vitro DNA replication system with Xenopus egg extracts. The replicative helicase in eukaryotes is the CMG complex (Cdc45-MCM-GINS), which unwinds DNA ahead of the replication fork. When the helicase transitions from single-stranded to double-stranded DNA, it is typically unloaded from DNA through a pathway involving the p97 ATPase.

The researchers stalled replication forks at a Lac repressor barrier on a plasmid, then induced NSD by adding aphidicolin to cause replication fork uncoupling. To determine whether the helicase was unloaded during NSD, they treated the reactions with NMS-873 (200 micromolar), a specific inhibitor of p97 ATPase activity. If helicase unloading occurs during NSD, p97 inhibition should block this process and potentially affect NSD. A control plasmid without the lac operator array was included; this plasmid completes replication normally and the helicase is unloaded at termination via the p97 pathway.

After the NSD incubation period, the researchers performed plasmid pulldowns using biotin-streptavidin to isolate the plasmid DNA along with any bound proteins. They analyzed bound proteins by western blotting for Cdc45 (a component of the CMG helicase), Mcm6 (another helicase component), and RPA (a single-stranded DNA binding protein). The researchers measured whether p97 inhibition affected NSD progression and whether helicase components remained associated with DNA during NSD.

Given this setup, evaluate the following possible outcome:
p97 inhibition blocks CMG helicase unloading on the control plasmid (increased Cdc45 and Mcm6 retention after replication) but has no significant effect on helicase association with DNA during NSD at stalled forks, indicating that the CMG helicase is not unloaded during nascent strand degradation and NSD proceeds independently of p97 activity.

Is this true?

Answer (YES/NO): YES